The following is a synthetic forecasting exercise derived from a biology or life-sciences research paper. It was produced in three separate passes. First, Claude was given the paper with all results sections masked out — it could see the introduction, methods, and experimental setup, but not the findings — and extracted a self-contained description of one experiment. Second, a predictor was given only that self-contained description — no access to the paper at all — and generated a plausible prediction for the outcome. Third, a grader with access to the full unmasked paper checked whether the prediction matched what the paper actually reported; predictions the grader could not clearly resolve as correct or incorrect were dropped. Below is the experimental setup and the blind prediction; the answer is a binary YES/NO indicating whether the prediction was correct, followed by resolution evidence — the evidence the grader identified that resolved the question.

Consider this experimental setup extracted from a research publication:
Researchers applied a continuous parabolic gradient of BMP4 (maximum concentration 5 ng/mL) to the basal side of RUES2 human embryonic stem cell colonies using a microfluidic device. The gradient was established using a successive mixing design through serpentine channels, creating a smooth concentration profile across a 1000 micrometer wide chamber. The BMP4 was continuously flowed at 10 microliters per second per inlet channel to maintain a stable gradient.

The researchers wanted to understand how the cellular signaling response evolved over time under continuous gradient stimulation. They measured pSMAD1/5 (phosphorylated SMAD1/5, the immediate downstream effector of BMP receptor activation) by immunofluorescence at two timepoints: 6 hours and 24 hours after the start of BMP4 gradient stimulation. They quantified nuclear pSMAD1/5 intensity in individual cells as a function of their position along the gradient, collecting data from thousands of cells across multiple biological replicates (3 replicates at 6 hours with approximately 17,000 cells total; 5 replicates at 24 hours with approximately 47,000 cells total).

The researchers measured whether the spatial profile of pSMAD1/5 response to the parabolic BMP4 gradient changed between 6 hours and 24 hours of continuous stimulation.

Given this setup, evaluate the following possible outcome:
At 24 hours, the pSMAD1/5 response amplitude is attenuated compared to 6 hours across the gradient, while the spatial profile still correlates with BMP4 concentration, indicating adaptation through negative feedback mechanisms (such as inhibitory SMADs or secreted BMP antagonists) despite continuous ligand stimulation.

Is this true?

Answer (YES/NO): NO